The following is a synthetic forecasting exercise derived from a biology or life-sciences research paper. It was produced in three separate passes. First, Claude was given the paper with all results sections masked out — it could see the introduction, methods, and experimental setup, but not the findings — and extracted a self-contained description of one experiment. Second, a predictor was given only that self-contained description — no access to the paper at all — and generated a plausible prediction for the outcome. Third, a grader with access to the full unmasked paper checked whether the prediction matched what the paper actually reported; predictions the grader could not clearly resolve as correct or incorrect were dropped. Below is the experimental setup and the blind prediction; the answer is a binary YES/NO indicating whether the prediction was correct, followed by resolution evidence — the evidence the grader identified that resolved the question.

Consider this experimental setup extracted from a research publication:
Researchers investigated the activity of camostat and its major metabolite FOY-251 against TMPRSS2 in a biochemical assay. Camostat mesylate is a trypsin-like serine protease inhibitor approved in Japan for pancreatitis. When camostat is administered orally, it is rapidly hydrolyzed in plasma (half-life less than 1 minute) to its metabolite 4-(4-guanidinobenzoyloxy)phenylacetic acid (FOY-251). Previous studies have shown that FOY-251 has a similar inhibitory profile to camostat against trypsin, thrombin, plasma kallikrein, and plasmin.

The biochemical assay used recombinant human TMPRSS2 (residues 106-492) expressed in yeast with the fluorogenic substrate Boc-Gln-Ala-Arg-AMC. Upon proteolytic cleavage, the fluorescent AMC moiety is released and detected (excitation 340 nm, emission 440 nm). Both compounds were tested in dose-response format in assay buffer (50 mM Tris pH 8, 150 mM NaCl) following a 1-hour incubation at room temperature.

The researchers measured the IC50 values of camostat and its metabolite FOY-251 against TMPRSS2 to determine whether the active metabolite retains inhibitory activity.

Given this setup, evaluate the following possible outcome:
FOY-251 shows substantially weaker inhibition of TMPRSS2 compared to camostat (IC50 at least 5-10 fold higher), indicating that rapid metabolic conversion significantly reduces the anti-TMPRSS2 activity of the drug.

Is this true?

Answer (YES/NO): YES